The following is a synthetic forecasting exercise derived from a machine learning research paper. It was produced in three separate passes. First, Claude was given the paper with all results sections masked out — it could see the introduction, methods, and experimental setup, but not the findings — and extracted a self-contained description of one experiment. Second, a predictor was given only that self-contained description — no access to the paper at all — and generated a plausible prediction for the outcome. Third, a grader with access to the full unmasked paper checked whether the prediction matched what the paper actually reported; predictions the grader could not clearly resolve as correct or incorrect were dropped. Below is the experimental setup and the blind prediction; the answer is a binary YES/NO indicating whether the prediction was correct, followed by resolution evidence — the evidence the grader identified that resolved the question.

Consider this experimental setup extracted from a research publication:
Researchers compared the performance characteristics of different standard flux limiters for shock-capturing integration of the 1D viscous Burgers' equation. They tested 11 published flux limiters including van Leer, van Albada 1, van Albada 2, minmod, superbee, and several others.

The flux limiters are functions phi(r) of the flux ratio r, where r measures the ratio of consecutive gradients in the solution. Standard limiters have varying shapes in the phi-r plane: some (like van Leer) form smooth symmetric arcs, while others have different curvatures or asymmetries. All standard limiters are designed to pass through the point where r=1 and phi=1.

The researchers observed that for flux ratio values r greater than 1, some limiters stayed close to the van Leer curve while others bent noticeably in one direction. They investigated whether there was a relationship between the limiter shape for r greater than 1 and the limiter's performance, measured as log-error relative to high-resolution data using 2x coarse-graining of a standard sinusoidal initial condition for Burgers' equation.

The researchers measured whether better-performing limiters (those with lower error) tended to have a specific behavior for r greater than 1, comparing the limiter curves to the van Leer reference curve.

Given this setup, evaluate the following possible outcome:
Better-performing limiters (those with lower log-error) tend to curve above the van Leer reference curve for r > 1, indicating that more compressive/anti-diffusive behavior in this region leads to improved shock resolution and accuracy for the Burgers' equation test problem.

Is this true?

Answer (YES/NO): NO